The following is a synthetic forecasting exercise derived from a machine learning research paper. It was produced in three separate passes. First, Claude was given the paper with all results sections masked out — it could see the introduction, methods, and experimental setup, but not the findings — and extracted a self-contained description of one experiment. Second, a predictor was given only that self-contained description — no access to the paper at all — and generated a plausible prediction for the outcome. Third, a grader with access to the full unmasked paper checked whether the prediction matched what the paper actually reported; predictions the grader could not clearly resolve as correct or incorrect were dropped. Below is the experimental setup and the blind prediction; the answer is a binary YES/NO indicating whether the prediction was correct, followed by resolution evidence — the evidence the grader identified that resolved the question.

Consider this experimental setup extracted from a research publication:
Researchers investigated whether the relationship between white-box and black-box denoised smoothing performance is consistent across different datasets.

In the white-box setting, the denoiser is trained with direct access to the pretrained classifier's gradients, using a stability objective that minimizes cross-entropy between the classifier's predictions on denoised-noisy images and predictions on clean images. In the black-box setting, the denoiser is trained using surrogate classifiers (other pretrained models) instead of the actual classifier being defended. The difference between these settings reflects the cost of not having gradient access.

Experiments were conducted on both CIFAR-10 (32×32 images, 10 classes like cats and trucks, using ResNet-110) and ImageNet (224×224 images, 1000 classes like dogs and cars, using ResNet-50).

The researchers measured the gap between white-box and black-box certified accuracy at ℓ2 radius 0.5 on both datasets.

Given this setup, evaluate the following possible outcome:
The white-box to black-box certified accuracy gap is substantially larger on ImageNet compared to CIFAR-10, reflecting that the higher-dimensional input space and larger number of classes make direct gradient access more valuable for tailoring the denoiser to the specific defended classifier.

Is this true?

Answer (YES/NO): NO